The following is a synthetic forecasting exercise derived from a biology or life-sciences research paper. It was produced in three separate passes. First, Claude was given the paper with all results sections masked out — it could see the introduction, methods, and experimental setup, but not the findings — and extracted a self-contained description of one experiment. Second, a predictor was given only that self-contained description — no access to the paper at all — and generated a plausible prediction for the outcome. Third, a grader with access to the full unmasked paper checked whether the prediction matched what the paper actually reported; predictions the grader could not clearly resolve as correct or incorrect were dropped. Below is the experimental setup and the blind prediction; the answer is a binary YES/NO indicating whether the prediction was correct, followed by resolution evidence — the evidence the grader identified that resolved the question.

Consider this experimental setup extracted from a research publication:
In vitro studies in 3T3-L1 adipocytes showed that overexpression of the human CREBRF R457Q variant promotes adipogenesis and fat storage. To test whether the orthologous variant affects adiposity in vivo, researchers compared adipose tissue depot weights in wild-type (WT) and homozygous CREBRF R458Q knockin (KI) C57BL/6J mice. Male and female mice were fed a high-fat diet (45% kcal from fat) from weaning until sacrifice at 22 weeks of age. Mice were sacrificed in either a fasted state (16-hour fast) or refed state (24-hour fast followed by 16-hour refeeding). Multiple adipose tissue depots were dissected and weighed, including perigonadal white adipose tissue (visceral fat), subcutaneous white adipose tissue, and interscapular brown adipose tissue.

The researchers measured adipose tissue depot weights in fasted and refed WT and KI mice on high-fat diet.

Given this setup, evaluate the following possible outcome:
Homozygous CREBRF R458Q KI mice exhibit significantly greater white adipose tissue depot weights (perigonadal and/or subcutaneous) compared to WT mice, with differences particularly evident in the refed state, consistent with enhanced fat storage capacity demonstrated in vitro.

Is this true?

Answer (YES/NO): NO